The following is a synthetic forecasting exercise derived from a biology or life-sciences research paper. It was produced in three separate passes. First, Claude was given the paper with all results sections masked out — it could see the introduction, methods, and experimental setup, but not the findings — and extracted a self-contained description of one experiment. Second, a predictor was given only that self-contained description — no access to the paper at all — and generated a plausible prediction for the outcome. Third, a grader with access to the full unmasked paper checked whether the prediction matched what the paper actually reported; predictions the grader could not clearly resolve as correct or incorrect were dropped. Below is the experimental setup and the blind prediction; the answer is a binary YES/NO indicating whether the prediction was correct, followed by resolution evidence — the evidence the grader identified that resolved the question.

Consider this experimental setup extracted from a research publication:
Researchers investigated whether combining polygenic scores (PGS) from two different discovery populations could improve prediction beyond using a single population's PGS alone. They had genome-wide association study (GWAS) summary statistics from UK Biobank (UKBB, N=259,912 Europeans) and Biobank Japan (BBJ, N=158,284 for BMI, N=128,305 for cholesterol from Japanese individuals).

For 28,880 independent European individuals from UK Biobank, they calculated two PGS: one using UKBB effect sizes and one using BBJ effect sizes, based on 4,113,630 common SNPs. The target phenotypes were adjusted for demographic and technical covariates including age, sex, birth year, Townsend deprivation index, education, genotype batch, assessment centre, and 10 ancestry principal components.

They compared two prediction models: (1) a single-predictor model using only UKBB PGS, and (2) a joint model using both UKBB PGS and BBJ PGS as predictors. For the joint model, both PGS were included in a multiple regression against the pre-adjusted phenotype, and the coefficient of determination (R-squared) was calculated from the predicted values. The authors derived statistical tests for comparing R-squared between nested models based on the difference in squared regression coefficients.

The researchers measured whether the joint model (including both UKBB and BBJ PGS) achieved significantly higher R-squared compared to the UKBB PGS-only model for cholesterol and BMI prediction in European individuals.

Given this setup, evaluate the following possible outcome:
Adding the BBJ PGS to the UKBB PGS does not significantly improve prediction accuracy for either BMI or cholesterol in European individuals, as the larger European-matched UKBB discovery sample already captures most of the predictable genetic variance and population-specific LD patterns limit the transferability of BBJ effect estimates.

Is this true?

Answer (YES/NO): NO